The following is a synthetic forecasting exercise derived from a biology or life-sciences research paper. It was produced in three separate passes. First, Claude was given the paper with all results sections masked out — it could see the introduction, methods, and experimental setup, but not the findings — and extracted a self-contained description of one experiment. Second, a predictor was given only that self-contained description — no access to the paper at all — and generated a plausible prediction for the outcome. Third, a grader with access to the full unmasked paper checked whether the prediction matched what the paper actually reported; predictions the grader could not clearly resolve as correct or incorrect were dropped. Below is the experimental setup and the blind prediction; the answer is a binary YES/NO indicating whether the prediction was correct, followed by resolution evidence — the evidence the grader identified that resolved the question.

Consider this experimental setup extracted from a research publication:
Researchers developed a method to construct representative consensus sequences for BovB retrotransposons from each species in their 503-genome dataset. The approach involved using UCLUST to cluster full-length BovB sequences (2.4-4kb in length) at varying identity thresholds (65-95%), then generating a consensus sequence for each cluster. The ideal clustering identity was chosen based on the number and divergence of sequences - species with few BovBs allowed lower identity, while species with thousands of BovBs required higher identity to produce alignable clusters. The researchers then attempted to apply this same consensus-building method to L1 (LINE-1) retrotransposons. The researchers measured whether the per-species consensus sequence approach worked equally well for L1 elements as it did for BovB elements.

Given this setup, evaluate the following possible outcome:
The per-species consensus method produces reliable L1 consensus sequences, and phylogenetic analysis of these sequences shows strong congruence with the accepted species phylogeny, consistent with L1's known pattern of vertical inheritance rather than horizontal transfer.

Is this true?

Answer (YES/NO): NO